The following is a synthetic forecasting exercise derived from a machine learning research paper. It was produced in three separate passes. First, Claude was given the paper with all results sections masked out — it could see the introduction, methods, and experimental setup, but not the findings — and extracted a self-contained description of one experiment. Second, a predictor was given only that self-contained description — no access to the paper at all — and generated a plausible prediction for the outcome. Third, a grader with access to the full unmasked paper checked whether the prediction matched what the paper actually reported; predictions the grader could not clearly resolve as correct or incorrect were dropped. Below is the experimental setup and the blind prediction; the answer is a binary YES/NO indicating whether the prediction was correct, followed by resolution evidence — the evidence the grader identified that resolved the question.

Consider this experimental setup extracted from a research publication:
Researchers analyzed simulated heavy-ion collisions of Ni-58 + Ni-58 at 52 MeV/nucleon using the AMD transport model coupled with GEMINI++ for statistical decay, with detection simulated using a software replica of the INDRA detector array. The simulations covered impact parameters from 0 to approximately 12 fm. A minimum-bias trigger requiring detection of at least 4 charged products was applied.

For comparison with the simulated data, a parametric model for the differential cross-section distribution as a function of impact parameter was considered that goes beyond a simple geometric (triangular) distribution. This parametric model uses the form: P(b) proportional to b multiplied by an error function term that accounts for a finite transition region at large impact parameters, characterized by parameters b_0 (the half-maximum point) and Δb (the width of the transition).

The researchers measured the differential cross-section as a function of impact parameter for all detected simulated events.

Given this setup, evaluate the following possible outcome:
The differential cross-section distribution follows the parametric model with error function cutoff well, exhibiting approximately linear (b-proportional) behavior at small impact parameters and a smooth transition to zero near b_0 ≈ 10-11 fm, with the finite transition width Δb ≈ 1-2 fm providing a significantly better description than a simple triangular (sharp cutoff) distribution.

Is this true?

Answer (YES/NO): NO